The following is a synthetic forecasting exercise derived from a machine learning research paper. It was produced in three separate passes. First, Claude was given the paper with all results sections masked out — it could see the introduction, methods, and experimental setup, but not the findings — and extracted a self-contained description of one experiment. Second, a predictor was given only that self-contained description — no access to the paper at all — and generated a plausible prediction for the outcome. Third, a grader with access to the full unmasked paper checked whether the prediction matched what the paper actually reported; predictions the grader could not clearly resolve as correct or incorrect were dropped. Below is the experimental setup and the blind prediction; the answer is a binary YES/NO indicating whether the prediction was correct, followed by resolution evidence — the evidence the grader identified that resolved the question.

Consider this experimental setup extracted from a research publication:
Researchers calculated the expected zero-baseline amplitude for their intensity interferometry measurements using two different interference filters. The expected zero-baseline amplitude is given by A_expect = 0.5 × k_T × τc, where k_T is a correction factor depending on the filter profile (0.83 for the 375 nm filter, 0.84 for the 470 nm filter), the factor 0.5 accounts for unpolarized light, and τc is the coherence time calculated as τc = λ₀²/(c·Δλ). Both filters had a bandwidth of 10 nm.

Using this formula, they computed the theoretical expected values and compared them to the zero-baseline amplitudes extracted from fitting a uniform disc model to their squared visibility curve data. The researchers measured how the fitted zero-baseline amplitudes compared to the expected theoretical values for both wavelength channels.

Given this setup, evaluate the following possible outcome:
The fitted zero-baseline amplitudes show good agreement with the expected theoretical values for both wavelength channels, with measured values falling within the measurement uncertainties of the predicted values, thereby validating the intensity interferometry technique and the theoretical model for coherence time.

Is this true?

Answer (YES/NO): NO